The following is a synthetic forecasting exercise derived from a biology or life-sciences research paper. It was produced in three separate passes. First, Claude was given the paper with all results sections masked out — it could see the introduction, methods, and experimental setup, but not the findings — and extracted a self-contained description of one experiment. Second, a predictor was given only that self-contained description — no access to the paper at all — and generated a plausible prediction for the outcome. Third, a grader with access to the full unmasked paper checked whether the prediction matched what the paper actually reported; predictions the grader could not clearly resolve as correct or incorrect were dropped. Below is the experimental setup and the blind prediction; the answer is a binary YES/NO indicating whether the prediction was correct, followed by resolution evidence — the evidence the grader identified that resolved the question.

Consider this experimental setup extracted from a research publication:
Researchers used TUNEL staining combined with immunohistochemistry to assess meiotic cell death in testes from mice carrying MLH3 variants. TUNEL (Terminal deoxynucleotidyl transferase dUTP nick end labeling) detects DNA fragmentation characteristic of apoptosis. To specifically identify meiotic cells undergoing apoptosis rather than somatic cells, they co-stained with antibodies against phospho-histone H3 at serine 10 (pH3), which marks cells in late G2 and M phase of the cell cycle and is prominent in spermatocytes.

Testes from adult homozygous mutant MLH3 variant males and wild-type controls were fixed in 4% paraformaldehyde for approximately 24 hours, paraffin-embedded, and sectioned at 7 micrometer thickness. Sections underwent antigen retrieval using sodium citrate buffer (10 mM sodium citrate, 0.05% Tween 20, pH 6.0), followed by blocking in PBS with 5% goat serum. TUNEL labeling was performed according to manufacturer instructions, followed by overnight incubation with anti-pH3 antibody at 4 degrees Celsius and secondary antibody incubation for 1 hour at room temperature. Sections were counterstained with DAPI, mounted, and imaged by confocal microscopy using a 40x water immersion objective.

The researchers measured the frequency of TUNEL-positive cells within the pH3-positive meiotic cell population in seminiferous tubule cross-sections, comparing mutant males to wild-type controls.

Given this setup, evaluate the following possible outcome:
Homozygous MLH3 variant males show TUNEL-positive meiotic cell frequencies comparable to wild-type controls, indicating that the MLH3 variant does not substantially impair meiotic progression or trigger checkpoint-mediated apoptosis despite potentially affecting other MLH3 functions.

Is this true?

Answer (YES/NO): NO